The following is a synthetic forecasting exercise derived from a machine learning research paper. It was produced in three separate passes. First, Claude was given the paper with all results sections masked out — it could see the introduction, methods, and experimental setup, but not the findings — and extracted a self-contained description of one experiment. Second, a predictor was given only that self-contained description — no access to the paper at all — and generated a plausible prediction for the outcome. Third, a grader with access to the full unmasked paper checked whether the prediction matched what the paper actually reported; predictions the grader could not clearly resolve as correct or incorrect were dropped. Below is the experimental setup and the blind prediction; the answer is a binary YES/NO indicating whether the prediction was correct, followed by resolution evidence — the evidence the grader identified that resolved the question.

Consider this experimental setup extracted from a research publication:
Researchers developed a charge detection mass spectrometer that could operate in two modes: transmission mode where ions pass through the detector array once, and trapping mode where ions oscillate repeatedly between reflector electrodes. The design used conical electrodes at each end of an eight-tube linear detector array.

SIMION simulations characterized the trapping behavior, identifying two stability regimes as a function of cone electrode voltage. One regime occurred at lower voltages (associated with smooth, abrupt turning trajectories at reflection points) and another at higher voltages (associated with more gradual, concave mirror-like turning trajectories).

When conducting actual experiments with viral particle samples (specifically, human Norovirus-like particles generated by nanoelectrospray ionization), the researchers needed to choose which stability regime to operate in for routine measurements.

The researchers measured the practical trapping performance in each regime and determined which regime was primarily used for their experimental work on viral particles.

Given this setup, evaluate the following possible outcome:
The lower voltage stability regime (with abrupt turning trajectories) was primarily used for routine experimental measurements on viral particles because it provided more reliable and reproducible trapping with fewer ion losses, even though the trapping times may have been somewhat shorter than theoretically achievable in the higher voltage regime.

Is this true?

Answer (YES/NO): NO